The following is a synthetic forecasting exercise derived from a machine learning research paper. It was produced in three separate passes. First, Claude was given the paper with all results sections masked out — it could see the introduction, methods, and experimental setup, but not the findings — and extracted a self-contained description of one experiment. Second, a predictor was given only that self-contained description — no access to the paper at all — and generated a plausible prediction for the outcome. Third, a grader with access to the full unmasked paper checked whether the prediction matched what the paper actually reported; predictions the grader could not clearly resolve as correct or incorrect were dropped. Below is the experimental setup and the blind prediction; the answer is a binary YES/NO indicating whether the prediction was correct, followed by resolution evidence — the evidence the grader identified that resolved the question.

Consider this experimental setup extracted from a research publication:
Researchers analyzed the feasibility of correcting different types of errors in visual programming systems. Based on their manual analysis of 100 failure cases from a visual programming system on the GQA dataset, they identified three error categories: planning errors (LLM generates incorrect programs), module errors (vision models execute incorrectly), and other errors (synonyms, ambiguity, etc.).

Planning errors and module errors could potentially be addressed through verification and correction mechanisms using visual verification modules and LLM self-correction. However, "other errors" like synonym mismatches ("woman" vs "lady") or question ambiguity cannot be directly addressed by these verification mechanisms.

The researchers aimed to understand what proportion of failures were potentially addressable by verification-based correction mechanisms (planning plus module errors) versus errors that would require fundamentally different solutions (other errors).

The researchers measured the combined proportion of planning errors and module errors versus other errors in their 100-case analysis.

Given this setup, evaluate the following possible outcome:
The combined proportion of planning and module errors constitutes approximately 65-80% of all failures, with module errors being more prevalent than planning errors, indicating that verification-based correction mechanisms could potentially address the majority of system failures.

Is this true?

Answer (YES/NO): YES